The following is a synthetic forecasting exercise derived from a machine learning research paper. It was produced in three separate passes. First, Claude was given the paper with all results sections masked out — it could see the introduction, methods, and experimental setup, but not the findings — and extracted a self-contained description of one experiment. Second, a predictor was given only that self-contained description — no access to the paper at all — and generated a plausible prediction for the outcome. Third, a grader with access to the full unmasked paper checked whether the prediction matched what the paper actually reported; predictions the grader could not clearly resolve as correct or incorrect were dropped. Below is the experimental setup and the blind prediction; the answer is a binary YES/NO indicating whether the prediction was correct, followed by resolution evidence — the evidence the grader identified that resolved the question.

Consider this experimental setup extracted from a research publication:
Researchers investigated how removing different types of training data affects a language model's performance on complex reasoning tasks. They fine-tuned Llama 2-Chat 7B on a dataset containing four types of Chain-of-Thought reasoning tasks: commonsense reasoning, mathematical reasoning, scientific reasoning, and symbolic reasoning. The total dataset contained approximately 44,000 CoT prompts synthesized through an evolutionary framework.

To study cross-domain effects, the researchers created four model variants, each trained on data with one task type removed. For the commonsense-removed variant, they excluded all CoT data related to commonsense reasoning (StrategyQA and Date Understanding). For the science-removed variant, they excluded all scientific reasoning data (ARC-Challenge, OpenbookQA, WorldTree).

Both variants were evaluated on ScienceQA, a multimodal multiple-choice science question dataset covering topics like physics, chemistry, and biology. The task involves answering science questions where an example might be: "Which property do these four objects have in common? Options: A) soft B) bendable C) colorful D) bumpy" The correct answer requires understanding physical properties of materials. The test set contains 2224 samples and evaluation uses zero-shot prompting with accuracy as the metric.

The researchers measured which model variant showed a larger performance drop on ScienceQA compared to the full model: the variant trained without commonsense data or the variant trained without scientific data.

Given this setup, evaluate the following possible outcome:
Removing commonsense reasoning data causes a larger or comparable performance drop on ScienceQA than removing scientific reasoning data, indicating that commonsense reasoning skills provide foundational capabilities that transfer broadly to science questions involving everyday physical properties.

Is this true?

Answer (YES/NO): NO